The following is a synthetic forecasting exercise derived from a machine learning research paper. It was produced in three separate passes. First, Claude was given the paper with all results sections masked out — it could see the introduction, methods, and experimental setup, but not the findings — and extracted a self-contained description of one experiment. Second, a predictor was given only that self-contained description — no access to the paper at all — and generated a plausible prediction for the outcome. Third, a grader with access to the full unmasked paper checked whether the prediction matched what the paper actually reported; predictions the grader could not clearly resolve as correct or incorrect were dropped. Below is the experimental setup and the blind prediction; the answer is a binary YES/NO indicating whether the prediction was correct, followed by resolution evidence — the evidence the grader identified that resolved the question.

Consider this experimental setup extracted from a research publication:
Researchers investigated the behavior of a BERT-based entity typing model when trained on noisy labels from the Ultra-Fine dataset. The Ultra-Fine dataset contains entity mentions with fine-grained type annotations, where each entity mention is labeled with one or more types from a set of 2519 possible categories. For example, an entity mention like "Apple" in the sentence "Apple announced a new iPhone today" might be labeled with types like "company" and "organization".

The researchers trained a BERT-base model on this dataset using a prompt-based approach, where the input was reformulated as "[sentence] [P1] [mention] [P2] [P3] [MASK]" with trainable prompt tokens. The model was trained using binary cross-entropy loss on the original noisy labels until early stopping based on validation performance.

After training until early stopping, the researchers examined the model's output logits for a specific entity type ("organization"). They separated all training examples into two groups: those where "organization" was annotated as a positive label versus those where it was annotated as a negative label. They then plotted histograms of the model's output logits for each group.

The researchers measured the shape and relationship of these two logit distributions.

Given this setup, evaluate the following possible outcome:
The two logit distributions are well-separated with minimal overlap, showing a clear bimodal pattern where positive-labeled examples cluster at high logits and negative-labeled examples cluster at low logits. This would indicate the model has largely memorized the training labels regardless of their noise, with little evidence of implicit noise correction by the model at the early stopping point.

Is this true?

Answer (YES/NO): NO